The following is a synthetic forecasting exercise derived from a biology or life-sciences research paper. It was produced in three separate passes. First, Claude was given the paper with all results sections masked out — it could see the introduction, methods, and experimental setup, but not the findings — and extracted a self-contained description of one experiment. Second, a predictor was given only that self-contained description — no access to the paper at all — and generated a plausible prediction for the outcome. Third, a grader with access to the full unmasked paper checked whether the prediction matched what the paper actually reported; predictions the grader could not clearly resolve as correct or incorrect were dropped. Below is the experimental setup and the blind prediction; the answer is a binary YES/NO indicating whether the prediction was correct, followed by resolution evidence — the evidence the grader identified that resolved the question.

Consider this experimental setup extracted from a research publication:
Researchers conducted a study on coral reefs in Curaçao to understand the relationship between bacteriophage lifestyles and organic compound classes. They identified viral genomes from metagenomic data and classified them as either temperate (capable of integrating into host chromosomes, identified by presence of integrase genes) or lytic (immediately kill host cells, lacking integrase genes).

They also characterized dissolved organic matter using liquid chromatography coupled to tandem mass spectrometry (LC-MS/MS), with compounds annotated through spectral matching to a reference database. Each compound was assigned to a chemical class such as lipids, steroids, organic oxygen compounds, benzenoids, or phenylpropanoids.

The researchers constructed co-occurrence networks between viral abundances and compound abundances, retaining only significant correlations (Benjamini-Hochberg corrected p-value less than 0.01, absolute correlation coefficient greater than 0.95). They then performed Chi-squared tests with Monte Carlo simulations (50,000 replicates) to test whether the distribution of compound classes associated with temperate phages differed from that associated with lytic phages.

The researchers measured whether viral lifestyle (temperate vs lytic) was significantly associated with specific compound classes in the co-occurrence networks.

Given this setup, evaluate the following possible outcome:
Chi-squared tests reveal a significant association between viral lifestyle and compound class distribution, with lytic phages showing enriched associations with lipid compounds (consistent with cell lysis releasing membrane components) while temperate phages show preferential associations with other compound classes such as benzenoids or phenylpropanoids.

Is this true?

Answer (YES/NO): NO